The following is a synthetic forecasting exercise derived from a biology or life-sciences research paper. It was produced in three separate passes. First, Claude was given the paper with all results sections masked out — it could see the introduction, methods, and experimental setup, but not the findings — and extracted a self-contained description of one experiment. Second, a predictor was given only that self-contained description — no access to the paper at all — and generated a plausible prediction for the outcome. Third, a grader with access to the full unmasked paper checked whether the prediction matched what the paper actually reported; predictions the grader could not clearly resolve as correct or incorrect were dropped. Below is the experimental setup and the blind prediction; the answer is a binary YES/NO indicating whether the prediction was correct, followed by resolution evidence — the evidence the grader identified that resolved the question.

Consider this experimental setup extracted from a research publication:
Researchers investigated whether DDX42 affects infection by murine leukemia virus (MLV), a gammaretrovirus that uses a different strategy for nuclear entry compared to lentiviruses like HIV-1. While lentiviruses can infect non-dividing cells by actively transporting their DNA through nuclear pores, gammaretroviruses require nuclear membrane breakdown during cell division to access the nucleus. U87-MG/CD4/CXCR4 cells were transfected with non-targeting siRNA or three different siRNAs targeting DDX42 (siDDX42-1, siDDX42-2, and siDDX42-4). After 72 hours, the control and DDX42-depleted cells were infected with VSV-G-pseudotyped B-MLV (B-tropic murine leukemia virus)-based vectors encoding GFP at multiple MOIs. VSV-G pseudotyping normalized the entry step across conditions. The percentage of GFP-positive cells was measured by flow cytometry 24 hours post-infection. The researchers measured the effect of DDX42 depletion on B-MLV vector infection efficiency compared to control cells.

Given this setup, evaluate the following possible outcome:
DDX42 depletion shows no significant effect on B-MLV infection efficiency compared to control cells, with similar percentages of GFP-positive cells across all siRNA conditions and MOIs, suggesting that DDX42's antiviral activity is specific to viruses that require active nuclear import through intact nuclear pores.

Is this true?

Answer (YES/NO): NO